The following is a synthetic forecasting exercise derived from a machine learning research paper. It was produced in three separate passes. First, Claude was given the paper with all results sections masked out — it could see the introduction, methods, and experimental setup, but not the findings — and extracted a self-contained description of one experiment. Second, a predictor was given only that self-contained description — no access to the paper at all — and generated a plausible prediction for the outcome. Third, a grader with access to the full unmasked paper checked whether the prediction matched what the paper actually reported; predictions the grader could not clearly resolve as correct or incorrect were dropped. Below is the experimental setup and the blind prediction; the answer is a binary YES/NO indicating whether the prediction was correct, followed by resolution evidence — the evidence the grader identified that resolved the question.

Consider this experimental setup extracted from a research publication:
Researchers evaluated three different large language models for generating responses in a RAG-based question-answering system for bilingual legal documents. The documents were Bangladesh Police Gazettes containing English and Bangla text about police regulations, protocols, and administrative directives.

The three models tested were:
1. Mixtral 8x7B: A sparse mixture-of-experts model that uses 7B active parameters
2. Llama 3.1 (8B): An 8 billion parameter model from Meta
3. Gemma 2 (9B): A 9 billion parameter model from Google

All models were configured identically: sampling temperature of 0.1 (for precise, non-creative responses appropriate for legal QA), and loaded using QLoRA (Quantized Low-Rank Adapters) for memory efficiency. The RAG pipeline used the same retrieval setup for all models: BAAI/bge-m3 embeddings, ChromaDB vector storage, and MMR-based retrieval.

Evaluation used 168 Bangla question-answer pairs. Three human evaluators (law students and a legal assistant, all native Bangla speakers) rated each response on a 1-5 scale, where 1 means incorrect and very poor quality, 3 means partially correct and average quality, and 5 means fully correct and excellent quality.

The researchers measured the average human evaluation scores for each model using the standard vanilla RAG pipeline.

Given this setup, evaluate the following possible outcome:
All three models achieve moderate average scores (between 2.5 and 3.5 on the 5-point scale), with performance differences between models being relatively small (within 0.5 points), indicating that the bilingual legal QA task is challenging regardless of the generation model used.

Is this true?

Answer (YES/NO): NO